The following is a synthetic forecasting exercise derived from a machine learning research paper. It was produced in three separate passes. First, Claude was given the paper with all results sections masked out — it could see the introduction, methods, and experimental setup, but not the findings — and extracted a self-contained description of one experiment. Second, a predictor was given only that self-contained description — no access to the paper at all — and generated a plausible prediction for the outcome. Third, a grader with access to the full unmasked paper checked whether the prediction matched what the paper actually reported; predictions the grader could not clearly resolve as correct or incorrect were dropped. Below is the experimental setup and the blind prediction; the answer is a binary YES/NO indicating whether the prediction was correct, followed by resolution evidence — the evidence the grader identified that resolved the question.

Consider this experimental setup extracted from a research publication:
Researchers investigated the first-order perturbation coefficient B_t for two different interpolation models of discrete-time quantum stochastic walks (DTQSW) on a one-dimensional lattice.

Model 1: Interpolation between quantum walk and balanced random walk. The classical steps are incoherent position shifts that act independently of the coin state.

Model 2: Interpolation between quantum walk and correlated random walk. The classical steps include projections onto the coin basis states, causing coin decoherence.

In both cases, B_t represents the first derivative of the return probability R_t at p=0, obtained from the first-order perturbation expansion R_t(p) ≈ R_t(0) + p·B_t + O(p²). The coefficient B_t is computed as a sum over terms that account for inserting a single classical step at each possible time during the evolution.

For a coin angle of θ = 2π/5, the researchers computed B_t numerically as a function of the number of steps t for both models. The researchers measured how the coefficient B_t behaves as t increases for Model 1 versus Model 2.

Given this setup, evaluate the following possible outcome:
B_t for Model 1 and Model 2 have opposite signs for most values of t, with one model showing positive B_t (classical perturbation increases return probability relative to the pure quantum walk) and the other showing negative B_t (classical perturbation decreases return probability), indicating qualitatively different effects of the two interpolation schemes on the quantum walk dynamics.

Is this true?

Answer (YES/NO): YES